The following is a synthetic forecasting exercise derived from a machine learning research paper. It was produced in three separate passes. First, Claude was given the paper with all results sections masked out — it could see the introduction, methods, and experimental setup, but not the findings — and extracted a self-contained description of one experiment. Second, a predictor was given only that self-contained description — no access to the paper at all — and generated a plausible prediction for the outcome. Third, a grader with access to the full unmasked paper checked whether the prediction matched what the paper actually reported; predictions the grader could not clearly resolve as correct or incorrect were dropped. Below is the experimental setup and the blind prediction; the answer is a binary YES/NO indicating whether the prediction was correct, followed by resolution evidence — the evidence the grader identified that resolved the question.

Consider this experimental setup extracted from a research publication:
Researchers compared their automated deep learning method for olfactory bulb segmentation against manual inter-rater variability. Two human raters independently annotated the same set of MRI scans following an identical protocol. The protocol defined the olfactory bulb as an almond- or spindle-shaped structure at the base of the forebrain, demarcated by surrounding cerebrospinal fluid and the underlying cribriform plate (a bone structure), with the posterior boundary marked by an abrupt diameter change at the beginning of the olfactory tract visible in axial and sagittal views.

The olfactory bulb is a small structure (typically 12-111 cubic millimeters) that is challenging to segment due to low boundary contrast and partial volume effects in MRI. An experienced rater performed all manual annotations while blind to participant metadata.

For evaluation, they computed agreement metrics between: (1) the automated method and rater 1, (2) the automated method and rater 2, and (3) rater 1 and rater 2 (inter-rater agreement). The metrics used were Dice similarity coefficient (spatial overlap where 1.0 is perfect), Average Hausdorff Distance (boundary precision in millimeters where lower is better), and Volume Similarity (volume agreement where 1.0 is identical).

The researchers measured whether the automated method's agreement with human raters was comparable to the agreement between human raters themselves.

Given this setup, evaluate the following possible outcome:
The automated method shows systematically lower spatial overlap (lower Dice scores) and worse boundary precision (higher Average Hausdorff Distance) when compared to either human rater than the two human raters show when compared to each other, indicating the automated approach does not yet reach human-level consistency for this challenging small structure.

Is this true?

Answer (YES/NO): NO